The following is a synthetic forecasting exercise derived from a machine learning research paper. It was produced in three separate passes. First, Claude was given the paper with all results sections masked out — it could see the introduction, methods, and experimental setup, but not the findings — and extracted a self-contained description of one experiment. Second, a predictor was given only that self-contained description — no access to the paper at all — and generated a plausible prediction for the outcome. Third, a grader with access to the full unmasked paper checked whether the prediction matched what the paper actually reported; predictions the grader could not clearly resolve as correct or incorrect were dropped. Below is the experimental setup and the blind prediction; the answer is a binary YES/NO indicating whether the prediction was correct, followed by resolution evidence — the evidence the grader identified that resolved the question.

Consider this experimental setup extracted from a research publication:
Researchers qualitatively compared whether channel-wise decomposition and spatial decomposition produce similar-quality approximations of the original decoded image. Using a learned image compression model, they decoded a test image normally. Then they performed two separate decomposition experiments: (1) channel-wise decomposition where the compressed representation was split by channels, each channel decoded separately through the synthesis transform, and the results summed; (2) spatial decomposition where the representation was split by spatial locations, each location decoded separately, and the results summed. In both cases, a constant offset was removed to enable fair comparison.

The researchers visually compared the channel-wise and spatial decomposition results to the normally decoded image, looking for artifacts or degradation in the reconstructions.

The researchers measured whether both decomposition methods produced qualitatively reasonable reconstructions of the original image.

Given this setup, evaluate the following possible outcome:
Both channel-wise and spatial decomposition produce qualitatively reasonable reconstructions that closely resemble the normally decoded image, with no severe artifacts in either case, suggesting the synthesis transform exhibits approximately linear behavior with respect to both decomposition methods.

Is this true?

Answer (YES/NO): YES